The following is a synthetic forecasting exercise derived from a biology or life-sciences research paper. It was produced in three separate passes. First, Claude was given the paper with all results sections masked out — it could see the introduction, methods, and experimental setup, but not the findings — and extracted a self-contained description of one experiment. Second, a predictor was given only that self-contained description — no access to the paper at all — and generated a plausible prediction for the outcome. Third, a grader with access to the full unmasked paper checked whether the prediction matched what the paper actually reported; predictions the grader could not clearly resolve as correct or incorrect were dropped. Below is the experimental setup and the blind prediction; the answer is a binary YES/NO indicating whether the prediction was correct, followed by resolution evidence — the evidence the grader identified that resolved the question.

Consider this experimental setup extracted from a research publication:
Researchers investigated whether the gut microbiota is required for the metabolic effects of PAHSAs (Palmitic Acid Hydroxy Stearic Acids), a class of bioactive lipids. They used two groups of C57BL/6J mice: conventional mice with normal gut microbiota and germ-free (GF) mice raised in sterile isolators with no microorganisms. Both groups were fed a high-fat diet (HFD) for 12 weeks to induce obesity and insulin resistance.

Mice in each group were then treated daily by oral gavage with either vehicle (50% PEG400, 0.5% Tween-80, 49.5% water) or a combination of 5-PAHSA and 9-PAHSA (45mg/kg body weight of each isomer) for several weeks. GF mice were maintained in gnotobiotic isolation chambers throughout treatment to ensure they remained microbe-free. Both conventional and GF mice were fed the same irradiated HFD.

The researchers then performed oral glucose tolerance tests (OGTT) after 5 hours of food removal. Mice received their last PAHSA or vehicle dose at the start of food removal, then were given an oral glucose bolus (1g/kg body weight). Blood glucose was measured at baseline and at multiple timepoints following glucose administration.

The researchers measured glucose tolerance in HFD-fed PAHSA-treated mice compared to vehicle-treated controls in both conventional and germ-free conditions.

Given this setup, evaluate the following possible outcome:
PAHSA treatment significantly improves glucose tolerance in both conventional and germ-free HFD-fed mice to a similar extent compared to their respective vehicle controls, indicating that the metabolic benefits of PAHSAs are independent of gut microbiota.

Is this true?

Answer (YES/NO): NO